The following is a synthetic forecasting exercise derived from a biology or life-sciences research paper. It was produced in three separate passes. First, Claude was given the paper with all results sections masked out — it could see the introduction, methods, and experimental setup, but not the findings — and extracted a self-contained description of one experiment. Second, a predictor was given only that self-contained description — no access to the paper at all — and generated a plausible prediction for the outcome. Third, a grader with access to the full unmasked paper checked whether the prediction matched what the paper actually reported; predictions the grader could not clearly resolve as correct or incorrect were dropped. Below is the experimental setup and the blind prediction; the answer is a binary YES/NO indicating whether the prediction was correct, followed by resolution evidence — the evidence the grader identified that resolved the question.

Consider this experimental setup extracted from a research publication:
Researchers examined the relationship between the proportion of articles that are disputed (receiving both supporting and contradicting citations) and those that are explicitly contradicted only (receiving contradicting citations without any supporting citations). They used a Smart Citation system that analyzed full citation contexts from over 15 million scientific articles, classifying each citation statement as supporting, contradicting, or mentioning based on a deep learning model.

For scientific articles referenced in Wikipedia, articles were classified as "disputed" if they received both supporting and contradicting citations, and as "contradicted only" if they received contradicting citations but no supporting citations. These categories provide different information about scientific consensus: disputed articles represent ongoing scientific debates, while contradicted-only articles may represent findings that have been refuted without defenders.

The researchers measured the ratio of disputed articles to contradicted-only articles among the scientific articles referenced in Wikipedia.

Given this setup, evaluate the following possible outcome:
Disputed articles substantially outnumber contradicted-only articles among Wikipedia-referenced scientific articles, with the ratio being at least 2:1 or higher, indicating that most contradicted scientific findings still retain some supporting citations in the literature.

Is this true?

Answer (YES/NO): YES